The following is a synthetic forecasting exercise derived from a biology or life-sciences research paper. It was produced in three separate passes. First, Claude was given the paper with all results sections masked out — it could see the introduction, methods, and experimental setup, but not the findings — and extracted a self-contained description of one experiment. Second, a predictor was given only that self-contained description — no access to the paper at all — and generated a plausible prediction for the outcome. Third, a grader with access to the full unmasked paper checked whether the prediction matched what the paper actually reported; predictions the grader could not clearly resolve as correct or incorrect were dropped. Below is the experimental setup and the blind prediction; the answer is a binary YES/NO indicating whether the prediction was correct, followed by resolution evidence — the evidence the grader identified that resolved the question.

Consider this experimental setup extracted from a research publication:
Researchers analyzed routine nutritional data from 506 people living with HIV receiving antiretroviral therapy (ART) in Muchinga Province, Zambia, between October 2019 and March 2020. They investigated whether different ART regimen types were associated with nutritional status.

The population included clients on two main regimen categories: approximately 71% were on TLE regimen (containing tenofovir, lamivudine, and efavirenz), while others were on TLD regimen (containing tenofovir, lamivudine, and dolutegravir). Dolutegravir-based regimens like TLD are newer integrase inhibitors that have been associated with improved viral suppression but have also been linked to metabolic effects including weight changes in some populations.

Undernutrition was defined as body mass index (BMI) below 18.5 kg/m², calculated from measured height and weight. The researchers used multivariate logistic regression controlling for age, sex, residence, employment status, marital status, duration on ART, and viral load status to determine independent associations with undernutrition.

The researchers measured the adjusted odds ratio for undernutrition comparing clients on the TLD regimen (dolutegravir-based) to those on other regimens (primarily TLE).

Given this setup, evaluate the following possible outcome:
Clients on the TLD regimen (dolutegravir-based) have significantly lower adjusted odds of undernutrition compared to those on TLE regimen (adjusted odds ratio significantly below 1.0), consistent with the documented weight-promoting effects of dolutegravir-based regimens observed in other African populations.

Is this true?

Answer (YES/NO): NO